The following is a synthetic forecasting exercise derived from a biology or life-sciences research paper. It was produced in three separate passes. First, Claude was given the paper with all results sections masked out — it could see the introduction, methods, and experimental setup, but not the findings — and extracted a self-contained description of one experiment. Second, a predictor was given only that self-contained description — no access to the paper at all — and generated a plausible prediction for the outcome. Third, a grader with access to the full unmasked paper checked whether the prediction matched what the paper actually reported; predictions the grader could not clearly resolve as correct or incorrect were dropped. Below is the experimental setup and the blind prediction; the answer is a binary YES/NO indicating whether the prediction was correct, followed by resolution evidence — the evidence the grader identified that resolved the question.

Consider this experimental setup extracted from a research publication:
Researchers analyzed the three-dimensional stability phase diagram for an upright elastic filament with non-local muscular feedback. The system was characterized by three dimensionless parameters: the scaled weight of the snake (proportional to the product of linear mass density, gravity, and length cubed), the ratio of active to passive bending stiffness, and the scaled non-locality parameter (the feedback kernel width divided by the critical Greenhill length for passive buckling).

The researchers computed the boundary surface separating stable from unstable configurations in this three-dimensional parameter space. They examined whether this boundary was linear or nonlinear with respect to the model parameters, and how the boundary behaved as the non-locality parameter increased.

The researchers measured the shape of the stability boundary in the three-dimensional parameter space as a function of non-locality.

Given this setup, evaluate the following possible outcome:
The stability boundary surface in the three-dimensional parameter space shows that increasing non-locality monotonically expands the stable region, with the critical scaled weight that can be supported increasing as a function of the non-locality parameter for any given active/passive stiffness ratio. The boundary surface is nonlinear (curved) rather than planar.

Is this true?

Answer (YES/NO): NO